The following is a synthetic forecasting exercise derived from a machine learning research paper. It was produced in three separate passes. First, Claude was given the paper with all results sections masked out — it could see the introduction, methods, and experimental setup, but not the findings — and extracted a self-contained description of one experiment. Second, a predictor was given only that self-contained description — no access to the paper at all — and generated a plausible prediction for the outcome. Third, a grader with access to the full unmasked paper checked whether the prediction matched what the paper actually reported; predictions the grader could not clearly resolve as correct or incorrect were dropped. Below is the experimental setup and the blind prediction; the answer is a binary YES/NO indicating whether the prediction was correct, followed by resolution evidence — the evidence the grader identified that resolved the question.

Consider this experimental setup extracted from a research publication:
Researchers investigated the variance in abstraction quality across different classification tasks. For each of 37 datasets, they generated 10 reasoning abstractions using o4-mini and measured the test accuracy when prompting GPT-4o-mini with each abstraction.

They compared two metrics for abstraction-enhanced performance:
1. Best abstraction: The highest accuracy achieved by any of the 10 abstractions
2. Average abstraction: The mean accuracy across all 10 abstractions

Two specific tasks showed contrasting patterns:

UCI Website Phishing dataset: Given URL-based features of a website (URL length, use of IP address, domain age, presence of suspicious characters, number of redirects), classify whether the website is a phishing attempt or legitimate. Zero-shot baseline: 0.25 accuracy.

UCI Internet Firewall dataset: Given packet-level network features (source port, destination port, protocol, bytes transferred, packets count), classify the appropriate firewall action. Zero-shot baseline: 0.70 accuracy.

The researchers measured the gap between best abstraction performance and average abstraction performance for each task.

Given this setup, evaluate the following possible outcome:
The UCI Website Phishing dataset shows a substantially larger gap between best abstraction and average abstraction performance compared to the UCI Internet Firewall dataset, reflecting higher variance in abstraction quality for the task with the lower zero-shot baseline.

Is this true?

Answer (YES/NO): NO